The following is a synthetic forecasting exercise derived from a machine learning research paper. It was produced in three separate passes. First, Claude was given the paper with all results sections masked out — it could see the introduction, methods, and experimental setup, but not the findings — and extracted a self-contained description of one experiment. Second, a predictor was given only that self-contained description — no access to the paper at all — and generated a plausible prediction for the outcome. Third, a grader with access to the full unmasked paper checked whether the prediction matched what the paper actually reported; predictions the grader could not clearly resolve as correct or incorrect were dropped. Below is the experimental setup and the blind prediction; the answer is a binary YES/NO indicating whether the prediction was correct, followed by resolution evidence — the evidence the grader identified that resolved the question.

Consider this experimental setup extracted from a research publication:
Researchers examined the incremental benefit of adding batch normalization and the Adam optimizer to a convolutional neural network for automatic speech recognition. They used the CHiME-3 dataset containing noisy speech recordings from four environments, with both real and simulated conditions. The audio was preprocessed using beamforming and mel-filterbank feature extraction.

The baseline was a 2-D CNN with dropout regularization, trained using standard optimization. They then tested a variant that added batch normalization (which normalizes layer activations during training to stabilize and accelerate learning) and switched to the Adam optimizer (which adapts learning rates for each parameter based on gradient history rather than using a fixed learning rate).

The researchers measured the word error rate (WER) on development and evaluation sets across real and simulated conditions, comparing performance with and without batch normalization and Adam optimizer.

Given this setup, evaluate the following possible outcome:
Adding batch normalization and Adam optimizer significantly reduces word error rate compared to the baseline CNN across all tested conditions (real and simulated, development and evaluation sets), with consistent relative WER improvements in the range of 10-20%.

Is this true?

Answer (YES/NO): NO